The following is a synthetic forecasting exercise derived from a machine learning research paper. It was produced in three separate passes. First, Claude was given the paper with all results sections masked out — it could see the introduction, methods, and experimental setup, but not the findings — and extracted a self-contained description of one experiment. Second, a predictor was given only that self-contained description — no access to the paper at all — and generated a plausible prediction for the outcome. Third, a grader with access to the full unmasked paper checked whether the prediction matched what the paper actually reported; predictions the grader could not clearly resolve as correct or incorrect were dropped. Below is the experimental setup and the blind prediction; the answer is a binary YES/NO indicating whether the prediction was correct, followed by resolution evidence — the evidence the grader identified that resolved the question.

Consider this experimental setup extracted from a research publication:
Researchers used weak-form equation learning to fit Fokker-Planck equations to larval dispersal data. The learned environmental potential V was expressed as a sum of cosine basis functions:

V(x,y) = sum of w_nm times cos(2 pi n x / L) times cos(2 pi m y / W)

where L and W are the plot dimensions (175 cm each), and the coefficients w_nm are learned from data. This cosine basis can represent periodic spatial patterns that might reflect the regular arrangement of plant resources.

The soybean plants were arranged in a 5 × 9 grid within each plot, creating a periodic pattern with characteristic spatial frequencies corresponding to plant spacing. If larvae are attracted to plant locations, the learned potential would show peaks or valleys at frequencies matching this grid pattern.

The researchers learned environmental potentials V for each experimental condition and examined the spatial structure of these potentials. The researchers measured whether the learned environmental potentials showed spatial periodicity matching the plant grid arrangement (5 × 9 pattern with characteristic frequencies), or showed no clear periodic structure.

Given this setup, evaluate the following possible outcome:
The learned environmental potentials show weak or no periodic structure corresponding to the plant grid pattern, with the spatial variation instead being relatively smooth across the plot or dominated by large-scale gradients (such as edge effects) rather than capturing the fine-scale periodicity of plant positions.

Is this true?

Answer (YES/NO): NO